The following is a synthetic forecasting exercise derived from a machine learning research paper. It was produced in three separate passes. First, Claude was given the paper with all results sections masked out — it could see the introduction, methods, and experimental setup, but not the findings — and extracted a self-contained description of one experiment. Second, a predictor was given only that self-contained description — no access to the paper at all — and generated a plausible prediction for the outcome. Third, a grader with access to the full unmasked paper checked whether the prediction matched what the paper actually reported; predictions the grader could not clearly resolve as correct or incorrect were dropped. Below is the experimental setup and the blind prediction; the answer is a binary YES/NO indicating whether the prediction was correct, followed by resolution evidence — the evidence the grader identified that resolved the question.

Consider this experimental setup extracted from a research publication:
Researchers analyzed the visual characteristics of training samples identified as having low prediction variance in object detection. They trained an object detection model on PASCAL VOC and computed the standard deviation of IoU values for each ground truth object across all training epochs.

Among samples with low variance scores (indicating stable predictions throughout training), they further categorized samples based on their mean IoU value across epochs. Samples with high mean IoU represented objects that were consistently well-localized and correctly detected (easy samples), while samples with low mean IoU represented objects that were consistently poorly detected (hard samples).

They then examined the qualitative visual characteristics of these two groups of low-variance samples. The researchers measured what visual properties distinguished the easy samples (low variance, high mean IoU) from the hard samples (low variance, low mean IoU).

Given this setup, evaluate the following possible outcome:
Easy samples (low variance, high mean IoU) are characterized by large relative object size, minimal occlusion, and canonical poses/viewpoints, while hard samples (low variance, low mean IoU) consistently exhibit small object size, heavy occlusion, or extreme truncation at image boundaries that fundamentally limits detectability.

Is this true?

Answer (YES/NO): NO